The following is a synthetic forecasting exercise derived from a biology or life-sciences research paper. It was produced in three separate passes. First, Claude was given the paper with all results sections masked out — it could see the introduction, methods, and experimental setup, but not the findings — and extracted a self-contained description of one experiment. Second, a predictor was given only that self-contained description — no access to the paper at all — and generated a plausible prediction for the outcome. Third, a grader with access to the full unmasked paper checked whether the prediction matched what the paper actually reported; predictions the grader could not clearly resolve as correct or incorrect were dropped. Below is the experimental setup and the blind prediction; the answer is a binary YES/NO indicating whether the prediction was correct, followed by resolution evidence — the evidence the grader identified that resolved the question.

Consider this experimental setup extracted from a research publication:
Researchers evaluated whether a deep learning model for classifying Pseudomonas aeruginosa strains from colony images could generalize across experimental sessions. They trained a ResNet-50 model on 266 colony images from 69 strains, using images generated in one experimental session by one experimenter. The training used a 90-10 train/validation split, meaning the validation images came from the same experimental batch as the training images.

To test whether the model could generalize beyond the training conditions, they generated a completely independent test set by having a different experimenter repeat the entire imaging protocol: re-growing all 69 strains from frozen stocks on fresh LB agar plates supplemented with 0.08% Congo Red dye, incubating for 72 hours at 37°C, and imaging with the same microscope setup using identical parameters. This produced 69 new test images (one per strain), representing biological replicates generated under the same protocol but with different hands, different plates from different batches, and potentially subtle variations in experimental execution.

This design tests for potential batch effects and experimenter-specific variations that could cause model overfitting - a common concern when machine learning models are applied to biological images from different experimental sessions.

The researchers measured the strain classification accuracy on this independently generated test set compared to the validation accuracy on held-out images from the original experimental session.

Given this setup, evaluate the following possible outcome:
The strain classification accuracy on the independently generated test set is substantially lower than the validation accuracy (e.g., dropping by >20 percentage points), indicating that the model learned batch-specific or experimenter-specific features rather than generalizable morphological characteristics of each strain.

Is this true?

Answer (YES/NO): NO